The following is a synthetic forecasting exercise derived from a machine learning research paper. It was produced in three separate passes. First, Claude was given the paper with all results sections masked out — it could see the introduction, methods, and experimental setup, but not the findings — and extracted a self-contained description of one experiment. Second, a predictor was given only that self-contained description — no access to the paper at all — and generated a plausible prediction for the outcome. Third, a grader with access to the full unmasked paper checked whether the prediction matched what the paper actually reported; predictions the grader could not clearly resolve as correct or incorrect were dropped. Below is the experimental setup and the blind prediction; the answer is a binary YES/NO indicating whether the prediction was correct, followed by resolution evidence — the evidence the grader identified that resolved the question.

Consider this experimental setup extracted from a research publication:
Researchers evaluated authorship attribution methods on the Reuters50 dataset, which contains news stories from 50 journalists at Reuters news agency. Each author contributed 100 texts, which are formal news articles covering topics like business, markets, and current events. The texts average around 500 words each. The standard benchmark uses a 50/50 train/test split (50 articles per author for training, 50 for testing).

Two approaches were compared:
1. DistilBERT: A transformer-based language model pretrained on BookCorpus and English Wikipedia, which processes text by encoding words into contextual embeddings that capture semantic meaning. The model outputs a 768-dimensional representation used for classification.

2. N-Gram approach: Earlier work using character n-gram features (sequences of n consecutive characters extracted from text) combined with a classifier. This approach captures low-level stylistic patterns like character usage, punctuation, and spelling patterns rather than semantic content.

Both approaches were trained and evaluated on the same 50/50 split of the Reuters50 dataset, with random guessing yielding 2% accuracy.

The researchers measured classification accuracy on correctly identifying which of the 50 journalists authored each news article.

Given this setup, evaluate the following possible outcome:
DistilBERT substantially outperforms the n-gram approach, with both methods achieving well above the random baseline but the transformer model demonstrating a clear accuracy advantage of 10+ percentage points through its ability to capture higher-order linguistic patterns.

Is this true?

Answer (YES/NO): NO